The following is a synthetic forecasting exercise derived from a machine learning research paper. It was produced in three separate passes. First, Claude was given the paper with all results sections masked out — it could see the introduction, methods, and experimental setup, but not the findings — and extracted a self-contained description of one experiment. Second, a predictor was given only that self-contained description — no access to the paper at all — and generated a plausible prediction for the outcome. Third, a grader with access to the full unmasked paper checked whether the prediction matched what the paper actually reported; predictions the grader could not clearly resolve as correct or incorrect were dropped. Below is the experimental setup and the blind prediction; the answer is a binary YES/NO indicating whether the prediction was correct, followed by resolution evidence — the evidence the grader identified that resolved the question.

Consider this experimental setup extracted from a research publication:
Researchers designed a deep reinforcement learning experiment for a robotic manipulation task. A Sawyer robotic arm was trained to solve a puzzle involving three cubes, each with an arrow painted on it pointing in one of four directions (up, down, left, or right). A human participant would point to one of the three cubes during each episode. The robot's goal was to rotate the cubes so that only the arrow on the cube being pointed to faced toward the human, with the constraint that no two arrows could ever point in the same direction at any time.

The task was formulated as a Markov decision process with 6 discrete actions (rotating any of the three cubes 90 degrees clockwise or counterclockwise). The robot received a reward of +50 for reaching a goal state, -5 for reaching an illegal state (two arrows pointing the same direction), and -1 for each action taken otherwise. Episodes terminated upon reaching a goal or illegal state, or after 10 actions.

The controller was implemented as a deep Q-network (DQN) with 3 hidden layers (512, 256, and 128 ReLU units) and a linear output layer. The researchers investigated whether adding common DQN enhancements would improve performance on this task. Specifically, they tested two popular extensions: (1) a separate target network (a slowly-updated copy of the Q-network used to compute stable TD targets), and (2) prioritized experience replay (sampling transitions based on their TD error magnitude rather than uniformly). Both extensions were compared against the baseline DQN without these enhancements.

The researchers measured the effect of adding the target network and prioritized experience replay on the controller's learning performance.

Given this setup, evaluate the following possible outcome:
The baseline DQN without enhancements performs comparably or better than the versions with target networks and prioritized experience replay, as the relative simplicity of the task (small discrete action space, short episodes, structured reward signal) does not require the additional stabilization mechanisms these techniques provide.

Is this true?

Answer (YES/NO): YES